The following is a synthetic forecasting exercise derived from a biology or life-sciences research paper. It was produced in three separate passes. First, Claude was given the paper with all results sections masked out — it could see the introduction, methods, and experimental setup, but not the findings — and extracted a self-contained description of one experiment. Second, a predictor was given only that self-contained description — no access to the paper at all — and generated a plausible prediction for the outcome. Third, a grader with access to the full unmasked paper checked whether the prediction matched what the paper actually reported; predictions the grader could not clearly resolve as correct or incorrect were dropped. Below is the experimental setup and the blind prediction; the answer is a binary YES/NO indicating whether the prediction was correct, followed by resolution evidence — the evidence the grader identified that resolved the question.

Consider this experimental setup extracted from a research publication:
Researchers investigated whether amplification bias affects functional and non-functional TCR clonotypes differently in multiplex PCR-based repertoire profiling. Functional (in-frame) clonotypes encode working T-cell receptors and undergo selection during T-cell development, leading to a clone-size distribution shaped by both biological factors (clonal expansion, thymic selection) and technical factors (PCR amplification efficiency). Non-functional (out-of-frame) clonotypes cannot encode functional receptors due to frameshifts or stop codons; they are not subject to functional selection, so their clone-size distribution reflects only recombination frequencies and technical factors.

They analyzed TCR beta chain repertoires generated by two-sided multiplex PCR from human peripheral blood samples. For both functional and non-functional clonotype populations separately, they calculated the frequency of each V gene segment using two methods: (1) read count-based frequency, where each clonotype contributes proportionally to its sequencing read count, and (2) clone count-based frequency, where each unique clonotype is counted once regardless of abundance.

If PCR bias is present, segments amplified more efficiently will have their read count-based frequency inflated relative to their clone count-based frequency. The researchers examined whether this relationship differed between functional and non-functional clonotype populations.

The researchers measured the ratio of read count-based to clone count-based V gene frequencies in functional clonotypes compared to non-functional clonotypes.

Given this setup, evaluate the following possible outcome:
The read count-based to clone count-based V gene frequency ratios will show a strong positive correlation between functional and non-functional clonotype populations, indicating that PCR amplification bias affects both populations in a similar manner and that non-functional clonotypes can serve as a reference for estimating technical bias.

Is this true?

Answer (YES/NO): YES